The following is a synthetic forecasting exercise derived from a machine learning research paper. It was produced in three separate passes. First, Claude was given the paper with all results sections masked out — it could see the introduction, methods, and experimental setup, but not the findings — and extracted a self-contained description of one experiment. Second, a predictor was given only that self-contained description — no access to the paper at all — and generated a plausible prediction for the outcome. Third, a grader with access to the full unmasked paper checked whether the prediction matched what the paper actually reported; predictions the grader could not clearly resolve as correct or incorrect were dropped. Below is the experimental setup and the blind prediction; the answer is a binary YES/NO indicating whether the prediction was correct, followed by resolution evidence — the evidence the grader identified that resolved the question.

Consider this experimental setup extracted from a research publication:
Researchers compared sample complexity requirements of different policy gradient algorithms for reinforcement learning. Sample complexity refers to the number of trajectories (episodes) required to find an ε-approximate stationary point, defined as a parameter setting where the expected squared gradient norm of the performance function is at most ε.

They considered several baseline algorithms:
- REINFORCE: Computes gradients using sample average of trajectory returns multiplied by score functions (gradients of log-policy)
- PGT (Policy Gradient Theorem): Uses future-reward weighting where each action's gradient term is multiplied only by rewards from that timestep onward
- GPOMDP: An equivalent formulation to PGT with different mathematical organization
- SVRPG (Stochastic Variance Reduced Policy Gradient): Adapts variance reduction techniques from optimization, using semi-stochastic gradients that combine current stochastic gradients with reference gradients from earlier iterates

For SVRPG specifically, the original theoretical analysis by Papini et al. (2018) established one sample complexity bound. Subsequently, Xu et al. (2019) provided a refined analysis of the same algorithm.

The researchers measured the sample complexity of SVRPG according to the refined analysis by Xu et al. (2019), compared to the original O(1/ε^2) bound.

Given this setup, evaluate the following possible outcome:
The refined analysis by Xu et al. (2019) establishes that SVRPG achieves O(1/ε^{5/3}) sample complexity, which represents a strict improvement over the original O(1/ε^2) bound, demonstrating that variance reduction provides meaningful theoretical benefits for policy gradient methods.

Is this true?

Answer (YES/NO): YES